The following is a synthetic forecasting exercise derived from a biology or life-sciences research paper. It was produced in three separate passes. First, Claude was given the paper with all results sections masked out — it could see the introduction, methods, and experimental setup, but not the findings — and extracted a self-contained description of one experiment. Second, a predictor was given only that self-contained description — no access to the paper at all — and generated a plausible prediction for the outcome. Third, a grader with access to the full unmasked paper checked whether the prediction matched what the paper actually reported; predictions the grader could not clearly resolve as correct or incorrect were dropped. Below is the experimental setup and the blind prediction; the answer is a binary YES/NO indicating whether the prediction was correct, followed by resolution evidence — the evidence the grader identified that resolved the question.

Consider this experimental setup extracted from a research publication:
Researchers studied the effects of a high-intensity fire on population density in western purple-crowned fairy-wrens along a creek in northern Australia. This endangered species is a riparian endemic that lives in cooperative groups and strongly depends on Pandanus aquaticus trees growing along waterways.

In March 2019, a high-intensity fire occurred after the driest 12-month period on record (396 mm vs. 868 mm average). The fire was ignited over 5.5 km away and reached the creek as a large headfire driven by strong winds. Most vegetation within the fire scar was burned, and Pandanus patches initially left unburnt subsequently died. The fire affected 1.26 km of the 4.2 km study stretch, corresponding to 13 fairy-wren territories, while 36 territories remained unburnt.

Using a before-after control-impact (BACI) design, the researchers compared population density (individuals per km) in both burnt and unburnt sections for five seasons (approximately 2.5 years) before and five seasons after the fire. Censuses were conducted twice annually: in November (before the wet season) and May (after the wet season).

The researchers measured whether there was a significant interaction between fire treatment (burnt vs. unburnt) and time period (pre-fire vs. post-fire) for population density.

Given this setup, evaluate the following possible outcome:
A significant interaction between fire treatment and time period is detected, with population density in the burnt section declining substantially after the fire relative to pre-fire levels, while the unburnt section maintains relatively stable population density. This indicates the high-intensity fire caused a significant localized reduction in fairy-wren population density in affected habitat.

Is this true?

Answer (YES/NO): NO